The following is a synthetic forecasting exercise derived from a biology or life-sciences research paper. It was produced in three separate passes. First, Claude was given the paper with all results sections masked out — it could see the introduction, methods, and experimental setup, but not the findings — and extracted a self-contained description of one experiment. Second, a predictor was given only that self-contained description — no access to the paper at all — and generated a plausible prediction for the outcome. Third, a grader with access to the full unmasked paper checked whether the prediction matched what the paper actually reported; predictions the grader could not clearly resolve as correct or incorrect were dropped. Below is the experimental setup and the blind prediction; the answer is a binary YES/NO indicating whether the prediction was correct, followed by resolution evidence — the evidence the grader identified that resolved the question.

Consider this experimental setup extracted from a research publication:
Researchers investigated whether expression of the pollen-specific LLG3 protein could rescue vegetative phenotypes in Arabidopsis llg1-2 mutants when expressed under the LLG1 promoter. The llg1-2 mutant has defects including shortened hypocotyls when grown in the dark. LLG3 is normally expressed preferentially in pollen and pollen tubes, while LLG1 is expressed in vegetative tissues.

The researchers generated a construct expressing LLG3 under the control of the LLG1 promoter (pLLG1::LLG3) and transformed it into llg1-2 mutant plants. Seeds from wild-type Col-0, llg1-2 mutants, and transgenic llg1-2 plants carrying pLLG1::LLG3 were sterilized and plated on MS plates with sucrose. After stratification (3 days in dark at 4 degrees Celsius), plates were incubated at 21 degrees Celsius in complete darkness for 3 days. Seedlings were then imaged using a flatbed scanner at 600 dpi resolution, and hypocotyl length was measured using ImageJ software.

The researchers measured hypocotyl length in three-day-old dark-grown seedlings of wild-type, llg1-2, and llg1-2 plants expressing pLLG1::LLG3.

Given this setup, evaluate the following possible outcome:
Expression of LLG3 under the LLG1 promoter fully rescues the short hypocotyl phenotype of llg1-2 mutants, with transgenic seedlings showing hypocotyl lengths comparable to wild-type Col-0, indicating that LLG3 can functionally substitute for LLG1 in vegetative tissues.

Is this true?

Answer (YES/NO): YES